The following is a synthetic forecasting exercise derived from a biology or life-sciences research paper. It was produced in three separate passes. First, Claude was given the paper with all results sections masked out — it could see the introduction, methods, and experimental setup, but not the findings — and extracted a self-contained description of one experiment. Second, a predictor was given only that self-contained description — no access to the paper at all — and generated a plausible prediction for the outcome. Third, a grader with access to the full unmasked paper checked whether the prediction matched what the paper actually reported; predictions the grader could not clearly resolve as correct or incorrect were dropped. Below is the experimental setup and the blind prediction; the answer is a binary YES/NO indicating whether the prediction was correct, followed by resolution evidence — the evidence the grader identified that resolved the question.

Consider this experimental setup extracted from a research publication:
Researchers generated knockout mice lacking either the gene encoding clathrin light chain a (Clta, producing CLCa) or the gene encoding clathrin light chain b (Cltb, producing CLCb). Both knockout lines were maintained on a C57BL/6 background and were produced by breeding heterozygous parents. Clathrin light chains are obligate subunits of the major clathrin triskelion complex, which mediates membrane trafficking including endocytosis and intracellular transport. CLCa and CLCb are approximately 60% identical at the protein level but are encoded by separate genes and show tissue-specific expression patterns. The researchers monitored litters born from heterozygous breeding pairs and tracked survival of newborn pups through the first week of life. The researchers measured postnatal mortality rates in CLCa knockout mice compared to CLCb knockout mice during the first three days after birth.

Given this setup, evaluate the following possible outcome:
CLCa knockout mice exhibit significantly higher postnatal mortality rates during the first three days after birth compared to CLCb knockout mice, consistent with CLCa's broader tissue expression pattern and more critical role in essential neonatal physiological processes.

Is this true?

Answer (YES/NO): YES